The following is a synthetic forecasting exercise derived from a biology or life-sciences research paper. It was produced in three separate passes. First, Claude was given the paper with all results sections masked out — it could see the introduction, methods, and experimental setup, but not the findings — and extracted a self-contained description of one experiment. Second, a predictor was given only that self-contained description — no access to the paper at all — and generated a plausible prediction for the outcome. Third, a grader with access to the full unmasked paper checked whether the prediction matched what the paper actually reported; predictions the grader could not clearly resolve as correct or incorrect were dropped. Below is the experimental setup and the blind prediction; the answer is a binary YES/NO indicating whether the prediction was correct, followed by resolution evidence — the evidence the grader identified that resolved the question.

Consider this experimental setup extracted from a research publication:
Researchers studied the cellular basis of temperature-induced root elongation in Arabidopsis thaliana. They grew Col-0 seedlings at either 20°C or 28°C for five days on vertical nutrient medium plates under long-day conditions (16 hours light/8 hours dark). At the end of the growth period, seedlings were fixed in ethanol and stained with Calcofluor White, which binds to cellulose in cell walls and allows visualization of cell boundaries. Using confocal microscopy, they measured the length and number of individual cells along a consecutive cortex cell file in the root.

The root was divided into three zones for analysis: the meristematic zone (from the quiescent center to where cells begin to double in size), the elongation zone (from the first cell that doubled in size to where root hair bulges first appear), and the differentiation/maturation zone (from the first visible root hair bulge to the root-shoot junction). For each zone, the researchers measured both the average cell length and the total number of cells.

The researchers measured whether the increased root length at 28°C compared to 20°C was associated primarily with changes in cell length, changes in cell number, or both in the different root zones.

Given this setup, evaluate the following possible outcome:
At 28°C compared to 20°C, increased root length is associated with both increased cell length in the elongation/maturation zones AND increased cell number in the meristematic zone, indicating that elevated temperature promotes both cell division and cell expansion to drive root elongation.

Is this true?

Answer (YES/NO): NO